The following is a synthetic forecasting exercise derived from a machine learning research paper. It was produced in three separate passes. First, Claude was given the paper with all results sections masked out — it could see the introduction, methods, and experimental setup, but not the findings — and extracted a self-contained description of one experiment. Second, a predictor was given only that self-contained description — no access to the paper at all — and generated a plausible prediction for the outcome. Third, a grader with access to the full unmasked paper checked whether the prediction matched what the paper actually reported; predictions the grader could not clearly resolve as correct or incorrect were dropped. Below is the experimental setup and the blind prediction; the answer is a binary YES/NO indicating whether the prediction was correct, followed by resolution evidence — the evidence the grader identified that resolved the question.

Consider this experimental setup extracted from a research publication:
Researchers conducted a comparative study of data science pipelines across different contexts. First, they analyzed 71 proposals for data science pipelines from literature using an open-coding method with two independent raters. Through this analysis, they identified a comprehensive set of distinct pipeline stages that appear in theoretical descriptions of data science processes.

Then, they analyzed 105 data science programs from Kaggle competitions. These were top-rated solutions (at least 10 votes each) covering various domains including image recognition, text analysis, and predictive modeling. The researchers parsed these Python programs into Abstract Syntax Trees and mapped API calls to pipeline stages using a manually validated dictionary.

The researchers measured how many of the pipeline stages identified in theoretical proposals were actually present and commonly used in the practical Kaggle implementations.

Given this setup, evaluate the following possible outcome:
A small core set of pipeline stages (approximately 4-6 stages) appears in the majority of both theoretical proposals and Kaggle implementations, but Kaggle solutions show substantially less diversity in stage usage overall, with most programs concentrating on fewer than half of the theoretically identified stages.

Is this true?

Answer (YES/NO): NO